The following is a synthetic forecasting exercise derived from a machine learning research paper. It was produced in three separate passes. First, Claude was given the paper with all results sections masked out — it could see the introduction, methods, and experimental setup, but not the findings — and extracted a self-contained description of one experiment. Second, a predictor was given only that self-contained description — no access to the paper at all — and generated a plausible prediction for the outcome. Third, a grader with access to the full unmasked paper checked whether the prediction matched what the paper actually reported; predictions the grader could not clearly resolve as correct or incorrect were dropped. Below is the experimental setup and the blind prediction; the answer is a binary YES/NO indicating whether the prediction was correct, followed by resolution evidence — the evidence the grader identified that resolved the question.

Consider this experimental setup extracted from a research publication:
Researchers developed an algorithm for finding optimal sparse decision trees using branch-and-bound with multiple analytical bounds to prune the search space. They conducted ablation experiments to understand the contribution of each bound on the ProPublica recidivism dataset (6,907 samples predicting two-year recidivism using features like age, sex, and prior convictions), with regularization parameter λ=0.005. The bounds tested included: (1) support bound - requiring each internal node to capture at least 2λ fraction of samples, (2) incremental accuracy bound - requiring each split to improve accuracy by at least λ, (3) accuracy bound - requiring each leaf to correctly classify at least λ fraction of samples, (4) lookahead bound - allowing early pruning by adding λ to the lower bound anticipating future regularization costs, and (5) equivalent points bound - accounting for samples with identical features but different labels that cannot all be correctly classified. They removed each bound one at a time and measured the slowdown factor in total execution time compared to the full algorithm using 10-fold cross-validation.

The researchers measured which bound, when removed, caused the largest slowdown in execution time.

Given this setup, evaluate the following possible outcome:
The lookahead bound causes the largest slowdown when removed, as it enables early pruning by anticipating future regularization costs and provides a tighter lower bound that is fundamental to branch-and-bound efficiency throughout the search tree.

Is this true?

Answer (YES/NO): YES